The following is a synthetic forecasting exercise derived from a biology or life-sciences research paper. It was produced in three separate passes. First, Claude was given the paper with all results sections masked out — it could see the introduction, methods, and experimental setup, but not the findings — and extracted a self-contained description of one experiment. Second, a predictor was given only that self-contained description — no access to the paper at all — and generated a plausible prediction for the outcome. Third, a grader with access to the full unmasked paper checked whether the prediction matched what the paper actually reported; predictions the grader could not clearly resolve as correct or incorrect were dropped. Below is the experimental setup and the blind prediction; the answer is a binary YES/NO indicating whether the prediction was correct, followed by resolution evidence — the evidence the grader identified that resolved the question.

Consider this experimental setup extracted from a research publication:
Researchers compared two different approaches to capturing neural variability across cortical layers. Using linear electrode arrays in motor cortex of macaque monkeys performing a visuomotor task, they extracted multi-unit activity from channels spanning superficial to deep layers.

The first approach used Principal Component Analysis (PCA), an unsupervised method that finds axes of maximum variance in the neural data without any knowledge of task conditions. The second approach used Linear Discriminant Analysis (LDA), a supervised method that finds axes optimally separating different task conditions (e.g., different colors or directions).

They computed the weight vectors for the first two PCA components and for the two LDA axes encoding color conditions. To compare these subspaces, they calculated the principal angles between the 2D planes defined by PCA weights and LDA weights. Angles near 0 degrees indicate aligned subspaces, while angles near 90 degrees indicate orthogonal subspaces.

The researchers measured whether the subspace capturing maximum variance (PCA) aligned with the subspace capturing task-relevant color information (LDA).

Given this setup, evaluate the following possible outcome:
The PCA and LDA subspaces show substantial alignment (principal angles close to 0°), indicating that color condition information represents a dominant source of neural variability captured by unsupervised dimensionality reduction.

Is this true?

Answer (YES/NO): NO